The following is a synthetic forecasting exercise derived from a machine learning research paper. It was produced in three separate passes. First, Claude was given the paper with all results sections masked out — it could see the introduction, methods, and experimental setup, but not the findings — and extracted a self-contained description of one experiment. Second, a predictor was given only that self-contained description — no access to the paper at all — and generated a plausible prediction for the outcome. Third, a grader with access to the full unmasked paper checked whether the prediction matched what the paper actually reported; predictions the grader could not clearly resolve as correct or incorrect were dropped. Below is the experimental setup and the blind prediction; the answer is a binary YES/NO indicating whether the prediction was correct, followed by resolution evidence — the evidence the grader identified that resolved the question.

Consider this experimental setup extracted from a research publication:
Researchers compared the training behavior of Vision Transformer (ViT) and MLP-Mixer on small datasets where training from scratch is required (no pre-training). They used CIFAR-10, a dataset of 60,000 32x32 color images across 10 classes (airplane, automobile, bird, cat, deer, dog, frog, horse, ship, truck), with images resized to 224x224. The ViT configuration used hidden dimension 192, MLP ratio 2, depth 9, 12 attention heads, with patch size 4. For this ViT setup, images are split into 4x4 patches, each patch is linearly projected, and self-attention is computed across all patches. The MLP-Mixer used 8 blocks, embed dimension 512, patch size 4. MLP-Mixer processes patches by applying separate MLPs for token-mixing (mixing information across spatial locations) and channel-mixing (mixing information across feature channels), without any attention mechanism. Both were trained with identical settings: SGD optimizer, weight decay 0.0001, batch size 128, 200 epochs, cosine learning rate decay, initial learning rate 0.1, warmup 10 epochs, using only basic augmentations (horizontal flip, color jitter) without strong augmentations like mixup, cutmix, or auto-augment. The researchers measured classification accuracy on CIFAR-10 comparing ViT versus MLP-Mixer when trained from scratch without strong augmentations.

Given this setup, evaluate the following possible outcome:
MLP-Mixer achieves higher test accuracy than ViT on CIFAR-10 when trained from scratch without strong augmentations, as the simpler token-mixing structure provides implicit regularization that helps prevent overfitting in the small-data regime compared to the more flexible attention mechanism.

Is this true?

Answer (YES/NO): NO